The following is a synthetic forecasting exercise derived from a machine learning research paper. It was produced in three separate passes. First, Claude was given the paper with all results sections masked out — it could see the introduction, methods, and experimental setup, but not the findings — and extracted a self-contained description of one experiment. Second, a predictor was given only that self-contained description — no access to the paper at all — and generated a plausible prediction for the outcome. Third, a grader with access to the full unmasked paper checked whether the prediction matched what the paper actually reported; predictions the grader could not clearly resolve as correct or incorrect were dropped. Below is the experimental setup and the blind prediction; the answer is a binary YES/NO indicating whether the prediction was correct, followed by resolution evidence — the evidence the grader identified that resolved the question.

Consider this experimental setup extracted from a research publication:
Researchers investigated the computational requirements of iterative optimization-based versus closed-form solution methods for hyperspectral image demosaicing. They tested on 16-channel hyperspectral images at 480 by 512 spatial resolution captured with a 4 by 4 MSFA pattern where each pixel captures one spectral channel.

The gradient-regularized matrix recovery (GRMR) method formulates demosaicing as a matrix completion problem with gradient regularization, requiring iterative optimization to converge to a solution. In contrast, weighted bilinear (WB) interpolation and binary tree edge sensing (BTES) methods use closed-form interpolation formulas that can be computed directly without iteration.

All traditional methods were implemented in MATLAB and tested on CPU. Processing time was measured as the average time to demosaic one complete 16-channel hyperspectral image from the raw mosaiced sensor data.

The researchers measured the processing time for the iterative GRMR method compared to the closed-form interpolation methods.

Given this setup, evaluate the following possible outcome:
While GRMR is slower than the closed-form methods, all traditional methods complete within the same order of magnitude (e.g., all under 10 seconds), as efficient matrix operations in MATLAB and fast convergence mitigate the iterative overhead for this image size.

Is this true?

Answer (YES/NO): NO